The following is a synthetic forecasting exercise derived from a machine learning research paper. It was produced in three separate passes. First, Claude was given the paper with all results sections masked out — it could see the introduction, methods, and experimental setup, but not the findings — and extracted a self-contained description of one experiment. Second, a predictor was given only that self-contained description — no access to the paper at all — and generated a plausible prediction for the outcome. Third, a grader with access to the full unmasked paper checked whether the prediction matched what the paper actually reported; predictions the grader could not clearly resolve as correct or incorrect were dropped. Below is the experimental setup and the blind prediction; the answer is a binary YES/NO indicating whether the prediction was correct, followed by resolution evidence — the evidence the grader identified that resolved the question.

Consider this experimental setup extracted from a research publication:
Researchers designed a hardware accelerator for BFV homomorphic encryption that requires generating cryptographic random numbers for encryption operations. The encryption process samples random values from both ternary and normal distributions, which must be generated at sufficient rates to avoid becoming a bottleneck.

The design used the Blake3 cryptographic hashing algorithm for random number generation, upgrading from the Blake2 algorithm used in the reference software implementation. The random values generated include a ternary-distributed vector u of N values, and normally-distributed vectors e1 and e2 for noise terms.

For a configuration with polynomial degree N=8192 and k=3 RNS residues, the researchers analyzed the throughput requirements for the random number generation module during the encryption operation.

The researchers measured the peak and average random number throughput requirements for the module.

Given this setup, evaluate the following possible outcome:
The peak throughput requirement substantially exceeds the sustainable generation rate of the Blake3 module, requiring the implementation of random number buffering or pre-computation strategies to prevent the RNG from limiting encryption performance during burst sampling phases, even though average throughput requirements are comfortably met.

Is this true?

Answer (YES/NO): NO